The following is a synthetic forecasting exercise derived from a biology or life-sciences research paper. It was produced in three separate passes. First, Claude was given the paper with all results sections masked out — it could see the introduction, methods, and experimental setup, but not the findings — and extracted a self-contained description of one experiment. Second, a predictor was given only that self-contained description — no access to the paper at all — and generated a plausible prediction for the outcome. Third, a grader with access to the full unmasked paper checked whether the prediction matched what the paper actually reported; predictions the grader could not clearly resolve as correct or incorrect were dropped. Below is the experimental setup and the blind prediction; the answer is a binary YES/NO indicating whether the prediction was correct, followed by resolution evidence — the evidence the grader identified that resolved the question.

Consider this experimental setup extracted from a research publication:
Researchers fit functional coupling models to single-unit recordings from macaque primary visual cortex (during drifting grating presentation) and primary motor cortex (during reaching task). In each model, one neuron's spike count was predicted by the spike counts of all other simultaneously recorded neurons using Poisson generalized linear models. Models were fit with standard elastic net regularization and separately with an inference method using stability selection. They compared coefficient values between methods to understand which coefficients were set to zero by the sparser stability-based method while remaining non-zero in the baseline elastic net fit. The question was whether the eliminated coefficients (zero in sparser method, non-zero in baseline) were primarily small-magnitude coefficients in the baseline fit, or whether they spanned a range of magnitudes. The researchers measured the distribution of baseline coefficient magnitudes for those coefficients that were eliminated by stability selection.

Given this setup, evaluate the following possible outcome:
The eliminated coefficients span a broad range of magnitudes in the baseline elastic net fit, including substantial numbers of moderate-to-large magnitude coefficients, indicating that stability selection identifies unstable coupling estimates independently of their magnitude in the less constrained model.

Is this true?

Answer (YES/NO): YES